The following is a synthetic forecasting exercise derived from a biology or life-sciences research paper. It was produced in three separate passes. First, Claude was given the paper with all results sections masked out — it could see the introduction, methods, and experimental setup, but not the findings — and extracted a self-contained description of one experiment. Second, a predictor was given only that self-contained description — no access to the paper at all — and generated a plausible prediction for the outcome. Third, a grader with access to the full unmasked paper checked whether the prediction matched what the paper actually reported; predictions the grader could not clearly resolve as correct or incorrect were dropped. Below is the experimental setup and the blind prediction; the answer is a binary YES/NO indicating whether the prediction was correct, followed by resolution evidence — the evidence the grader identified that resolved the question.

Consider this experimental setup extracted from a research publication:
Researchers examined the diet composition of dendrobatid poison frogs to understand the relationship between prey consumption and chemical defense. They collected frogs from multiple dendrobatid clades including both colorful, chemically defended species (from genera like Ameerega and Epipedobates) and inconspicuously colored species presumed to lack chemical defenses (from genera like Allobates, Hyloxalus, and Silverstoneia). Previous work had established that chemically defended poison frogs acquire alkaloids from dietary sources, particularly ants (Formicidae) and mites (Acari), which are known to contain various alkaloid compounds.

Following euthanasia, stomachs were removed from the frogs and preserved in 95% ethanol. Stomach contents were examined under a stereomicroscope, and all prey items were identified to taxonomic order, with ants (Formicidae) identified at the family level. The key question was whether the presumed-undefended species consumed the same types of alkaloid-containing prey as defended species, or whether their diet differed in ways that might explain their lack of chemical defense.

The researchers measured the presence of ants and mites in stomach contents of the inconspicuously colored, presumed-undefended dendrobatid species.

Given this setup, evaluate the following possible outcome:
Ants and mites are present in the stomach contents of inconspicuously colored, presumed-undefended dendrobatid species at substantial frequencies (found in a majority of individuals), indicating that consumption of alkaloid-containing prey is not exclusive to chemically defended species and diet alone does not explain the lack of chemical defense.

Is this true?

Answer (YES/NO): YES